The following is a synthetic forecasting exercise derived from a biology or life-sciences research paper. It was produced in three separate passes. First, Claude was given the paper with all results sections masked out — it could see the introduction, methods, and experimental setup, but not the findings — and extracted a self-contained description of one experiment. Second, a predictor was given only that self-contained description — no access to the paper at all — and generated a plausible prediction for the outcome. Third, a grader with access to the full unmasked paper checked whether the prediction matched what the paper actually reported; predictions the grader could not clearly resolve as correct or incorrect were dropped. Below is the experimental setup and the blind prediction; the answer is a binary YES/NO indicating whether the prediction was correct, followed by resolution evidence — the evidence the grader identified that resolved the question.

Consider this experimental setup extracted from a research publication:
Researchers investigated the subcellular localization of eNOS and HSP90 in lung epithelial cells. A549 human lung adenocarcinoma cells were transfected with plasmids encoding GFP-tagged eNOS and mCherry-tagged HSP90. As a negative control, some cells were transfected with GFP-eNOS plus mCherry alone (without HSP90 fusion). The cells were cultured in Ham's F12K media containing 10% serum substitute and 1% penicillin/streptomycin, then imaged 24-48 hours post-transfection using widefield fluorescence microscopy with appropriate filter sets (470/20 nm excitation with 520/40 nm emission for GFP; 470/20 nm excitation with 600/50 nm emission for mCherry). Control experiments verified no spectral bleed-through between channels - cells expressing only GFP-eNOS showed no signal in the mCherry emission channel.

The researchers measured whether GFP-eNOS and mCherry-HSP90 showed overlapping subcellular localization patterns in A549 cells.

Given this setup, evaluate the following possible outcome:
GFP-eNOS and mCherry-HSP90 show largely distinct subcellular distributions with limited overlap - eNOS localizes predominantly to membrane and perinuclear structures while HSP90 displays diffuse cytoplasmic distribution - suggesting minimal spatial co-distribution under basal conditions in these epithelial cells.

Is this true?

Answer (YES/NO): NO